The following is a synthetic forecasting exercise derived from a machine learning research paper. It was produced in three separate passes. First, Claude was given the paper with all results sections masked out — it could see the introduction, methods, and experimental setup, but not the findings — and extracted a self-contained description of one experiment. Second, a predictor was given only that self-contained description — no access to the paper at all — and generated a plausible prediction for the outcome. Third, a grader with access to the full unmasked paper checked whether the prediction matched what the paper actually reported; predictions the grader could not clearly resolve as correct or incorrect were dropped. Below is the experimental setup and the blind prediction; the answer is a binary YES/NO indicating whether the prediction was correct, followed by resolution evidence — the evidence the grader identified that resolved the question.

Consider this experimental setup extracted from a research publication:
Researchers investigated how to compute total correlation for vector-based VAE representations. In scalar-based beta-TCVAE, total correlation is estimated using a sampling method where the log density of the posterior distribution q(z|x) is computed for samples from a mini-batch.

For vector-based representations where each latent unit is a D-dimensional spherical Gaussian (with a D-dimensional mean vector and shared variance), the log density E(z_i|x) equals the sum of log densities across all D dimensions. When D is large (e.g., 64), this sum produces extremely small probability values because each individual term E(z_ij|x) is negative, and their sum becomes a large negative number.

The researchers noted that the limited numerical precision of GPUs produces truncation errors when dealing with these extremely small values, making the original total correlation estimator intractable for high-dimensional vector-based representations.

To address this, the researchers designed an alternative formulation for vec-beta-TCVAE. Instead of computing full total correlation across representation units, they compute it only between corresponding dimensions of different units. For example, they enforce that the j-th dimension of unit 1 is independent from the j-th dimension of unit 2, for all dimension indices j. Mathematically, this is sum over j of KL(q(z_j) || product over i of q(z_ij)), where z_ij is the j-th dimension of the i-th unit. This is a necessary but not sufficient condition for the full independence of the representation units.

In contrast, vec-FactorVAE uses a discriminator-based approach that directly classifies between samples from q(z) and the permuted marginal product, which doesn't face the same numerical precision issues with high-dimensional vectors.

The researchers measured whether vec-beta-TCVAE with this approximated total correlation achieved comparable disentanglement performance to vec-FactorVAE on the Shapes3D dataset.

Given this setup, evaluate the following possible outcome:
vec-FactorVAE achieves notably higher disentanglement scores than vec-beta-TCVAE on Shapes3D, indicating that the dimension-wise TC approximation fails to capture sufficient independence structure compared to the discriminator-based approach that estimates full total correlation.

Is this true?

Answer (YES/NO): YES